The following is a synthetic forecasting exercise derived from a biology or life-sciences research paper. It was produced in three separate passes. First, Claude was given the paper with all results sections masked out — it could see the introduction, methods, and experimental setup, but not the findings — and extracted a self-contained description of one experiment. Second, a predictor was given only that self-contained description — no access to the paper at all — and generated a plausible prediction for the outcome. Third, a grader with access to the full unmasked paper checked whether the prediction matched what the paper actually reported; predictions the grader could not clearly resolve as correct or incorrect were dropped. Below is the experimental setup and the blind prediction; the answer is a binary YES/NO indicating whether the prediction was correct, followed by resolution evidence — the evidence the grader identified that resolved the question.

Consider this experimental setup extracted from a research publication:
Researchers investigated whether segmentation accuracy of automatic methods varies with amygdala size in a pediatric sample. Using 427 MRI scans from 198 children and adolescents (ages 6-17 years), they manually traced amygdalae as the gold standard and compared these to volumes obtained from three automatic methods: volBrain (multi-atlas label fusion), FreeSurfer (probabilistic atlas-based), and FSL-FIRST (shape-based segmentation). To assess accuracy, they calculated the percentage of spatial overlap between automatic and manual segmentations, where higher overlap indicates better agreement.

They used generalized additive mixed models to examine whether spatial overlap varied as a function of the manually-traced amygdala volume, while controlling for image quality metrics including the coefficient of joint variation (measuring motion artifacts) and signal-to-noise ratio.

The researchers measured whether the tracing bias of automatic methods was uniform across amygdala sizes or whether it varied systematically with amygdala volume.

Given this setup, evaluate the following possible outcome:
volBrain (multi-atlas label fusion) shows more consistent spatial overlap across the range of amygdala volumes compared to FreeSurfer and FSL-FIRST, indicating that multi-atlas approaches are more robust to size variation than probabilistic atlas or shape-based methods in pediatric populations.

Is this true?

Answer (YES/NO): NO